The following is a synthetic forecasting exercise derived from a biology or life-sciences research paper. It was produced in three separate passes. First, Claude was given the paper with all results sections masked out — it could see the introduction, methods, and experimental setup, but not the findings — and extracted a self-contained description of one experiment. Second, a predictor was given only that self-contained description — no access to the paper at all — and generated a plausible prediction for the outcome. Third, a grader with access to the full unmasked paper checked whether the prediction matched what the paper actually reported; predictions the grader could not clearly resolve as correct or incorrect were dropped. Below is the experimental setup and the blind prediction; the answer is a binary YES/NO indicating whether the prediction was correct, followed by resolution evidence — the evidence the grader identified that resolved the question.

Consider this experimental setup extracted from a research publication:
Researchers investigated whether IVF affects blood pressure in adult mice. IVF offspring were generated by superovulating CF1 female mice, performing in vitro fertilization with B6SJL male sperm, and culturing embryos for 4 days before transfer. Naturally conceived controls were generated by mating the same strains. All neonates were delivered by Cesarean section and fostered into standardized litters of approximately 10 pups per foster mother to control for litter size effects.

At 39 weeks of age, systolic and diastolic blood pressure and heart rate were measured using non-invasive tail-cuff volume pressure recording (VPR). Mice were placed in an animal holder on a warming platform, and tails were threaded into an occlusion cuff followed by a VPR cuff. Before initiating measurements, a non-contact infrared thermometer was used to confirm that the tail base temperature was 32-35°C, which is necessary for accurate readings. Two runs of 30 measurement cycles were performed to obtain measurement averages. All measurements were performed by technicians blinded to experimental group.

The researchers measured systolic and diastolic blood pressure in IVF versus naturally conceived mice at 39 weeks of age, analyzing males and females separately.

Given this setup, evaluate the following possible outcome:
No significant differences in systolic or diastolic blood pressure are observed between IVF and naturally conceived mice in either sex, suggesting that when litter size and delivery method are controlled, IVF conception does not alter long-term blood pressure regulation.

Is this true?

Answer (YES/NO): YES